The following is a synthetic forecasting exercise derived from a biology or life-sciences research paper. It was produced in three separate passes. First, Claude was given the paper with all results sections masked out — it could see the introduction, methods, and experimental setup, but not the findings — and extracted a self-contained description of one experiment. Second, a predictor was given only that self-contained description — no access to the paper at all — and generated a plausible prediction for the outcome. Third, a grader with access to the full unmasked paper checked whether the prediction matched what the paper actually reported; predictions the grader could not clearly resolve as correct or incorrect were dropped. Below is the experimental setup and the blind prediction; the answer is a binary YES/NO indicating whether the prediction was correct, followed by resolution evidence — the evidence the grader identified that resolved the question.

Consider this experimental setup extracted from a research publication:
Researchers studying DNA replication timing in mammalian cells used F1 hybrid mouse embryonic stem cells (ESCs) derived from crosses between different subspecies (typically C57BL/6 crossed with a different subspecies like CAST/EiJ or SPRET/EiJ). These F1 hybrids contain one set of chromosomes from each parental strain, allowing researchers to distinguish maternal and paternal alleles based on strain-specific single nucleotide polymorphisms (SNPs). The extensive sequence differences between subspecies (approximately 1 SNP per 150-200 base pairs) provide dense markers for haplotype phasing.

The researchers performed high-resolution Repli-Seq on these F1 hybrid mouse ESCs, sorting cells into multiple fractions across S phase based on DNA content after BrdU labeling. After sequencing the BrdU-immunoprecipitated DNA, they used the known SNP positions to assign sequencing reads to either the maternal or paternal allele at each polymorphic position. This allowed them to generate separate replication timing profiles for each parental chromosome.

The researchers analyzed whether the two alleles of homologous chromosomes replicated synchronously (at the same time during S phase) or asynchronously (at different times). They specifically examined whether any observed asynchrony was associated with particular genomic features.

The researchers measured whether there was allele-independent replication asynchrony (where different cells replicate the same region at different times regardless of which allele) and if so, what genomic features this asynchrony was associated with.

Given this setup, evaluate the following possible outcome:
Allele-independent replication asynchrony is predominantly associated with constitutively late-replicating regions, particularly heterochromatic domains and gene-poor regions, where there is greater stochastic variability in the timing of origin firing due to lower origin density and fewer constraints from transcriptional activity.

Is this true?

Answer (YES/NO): NO